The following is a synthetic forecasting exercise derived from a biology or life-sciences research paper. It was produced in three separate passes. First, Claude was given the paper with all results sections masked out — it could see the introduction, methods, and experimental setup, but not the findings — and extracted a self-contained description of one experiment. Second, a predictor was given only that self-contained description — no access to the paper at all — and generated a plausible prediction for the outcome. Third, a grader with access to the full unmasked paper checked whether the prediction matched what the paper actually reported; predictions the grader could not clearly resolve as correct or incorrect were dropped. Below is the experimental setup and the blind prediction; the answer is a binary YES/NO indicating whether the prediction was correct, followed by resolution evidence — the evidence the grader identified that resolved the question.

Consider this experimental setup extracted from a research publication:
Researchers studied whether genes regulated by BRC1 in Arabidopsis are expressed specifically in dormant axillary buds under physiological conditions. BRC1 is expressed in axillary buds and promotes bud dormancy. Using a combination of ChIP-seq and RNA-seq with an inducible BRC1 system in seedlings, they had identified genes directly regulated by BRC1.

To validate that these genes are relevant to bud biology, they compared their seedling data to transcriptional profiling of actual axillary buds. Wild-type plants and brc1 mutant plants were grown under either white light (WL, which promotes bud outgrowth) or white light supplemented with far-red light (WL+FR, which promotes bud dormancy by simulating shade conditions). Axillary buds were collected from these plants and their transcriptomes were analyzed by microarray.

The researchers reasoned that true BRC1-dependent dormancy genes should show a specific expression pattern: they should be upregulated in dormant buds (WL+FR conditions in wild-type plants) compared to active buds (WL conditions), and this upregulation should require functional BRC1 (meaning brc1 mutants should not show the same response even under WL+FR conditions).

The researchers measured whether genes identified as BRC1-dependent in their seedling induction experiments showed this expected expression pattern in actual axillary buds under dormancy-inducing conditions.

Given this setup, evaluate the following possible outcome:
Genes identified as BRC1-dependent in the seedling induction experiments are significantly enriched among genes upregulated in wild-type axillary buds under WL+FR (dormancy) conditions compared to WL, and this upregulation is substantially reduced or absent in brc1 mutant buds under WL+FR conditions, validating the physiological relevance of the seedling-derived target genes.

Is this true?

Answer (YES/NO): YES